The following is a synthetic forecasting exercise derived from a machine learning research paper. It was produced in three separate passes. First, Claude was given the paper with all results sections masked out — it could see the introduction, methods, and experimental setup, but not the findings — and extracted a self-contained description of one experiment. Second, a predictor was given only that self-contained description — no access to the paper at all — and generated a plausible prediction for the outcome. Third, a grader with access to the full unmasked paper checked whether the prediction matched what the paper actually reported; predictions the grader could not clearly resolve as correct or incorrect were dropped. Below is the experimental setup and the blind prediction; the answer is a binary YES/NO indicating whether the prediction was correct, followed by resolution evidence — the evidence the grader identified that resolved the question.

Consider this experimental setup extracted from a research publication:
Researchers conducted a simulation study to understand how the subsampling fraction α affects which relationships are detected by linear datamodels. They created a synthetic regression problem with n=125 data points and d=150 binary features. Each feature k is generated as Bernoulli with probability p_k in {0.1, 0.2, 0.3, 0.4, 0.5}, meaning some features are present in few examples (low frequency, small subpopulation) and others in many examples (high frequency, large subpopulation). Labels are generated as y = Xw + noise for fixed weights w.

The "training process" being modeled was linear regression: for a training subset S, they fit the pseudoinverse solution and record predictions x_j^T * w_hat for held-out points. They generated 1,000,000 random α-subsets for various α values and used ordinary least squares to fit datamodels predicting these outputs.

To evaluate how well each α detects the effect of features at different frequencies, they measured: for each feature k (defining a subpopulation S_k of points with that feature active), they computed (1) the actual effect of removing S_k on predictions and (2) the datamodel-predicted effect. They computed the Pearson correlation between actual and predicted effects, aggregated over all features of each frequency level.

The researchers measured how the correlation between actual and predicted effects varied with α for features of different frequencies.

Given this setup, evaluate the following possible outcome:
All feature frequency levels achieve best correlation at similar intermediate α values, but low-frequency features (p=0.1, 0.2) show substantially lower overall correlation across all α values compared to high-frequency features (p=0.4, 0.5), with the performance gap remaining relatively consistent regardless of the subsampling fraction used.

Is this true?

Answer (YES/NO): NO